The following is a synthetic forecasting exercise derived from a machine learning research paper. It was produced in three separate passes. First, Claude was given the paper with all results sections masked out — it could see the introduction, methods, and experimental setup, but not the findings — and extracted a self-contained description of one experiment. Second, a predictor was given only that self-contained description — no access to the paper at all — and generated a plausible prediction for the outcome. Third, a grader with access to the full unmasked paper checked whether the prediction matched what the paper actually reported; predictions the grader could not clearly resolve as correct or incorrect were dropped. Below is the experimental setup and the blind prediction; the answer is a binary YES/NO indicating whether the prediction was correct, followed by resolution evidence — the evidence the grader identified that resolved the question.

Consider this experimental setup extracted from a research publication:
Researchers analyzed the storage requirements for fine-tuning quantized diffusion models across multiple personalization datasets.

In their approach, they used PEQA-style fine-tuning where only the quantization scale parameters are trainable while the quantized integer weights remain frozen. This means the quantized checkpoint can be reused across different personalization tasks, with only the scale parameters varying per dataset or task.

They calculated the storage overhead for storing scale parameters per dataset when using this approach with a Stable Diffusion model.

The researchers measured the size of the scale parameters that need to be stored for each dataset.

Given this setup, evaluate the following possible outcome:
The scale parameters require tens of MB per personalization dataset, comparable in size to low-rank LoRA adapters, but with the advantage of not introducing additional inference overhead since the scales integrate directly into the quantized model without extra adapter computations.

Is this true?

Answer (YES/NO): NO